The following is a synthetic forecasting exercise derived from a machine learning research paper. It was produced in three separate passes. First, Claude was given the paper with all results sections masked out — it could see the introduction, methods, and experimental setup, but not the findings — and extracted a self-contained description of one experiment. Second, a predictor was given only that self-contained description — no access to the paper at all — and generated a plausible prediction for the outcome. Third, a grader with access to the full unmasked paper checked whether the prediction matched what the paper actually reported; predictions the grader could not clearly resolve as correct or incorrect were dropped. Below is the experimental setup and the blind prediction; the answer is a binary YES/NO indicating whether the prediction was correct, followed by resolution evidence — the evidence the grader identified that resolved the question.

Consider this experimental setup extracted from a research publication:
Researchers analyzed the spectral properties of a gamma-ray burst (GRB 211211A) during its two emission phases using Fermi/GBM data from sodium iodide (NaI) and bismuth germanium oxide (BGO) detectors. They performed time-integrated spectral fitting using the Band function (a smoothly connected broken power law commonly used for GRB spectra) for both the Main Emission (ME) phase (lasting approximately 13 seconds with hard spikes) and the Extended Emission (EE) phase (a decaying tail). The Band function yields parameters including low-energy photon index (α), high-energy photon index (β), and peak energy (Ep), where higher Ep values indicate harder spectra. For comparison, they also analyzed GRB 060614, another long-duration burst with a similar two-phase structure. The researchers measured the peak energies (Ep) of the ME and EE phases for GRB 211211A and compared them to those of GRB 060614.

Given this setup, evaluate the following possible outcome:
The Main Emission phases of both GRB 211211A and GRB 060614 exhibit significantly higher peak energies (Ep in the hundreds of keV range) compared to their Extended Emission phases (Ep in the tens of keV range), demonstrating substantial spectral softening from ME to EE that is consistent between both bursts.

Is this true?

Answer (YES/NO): NO